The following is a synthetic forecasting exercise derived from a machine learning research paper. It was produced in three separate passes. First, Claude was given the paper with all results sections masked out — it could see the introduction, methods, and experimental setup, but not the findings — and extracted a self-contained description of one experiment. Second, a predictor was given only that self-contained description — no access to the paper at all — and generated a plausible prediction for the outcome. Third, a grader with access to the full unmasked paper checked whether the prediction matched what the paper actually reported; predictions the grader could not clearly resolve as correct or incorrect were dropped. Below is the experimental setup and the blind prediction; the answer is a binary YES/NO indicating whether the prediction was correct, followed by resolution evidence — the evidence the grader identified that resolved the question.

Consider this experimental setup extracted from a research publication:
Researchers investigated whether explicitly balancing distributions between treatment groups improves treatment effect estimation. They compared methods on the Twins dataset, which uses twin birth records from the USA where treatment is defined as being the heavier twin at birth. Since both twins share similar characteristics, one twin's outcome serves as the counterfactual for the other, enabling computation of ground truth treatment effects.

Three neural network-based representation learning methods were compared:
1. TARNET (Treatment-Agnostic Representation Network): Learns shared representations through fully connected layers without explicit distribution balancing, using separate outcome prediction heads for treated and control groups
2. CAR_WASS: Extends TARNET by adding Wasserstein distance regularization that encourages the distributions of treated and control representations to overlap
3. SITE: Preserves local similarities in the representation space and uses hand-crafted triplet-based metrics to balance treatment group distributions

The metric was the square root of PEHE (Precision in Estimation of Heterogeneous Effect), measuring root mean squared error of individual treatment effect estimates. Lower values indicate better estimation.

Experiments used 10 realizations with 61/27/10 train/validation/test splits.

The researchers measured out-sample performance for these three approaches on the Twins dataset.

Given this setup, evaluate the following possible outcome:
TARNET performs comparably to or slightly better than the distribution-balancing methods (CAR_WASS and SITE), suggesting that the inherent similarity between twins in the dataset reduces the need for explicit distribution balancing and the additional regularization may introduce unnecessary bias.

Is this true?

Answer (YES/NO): NO